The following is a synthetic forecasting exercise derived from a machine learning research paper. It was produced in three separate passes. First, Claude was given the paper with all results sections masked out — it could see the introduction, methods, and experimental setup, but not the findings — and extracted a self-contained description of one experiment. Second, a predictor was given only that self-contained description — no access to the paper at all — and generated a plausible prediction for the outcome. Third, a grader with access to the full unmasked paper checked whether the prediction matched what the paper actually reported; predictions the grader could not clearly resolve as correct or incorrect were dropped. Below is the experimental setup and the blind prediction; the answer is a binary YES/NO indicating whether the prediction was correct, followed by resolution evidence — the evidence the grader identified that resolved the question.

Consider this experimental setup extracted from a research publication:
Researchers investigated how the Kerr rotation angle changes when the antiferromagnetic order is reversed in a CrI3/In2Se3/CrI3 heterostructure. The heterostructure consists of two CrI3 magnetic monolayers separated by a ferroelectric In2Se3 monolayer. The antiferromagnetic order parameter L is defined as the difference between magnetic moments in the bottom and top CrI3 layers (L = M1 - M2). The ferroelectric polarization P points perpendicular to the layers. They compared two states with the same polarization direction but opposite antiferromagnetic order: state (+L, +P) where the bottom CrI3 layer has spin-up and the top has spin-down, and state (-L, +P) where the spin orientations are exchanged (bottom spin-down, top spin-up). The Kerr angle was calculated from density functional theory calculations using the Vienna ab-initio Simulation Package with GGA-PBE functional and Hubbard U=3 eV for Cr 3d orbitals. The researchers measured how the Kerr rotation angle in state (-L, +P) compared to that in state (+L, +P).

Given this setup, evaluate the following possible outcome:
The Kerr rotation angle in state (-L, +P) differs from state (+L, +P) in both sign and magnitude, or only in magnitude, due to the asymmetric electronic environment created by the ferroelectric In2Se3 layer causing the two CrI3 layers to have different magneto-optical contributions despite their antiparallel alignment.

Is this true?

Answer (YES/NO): NO